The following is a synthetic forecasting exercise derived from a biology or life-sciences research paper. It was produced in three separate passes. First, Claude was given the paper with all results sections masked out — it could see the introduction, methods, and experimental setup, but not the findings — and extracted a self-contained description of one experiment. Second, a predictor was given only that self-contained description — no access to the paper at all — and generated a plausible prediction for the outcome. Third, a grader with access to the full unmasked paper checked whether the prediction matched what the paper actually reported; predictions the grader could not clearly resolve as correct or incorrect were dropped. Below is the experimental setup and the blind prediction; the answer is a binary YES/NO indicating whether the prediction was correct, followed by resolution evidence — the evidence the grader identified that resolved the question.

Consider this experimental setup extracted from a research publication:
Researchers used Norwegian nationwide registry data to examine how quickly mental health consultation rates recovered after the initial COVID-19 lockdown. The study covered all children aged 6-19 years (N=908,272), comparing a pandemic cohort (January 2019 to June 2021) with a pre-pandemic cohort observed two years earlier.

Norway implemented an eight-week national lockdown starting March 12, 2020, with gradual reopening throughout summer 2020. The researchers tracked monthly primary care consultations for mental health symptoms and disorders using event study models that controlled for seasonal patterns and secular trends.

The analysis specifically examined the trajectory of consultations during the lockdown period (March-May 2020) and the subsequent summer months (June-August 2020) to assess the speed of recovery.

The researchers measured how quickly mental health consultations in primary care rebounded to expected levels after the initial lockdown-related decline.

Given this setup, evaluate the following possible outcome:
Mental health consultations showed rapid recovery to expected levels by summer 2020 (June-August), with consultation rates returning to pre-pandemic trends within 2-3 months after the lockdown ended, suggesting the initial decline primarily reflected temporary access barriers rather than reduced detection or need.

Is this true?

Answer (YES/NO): YES